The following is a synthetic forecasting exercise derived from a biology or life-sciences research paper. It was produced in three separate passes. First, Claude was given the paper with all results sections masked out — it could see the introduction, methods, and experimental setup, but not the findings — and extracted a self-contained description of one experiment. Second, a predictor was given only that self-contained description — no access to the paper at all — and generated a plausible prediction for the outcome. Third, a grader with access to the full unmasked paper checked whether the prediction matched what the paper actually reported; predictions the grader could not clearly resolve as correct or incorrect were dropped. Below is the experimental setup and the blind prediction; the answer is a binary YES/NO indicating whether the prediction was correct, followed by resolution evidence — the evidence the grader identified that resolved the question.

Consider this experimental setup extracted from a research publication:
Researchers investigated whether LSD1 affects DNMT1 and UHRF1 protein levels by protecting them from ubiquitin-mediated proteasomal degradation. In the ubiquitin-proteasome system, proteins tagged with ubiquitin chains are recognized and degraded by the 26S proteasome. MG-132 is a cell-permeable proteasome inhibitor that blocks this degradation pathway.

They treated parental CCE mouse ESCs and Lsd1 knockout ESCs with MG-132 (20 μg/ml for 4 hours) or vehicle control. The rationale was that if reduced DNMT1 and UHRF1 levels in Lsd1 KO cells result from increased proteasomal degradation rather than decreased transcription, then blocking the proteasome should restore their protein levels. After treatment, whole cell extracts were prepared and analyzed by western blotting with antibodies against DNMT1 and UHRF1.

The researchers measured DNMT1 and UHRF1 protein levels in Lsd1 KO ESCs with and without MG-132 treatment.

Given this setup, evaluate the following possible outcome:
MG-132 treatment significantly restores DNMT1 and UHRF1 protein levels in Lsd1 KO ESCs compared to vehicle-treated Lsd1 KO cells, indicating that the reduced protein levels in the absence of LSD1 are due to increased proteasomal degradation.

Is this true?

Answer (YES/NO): YES